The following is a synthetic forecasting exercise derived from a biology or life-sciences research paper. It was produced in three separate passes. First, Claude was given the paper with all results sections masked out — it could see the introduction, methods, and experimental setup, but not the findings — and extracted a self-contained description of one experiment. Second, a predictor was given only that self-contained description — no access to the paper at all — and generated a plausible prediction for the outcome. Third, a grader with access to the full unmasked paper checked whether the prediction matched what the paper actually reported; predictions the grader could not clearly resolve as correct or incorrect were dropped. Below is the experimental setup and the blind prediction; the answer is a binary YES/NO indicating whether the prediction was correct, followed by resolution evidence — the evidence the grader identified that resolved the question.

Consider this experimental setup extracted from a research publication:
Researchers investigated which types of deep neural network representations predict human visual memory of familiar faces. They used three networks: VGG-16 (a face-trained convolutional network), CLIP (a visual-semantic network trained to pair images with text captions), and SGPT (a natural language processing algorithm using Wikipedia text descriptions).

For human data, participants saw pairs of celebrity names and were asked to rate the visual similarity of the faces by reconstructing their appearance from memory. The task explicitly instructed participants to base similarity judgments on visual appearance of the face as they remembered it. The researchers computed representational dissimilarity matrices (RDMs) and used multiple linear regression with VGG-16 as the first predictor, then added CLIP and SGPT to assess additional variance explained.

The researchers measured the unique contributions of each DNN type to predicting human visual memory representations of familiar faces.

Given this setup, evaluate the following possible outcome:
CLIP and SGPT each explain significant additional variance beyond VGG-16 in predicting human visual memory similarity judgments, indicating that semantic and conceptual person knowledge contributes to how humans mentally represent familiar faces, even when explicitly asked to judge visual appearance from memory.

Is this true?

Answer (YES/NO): YES